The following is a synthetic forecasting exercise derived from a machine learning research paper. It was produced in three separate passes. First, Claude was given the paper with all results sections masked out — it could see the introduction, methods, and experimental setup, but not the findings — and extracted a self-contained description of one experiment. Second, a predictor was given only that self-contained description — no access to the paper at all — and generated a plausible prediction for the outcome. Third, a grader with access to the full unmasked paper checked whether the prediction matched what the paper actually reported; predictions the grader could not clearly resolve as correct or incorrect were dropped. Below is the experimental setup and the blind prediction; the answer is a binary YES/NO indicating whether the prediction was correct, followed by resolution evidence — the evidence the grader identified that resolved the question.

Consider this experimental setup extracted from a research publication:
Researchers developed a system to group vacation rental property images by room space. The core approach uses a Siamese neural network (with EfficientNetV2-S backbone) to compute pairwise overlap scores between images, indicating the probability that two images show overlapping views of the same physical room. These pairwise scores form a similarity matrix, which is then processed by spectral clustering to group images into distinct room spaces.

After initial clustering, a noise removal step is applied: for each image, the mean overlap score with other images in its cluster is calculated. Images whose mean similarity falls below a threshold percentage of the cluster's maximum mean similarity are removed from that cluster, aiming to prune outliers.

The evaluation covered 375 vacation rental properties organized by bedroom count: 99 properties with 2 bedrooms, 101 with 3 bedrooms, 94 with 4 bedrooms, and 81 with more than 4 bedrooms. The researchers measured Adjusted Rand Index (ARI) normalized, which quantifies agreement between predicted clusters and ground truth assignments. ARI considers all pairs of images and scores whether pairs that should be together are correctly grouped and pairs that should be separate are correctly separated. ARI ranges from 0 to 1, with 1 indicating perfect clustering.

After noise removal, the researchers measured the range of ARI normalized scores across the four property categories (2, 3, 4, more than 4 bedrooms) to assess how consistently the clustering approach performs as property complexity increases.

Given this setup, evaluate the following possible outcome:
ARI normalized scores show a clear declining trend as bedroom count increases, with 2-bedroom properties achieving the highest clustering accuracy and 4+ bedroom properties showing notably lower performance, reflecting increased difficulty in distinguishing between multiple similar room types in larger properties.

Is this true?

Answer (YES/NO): YES